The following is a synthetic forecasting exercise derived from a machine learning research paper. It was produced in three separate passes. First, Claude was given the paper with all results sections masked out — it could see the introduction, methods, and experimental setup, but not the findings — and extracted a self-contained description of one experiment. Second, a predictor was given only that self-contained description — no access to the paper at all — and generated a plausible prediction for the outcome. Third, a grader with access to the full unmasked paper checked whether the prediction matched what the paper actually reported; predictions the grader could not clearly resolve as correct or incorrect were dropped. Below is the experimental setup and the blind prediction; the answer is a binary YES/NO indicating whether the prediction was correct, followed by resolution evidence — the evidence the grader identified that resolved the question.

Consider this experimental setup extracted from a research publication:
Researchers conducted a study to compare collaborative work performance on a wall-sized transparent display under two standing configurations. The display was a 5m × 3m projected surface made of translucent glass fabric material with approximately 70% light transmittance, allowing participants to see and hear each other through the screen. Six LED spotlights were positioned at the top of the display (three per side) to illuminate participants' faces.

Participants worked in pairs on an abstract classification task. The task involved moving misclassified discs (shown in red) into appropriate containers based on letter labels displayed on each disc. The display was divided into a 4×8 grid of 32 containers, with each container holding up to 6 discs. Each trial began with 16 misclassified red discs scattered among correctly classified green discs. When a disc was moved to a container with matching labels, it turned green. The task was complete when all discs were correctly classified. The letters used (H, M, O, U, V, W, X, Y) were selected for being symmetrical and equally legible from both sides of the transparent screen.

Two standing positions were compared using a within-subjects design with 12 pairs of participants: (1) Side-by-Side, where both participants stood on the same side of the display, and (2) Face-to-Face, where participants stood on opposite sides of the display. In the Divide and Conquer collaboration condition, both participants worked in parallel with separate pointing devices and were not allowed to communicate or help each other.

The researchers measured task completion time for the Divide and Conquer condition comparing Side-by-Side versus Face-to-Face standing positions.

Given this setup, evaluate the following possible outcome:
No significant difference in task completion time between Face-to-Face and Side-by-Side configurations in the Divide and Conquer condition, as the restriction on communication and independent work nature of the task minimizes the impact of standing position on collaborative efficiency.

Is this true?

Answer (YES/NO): YES